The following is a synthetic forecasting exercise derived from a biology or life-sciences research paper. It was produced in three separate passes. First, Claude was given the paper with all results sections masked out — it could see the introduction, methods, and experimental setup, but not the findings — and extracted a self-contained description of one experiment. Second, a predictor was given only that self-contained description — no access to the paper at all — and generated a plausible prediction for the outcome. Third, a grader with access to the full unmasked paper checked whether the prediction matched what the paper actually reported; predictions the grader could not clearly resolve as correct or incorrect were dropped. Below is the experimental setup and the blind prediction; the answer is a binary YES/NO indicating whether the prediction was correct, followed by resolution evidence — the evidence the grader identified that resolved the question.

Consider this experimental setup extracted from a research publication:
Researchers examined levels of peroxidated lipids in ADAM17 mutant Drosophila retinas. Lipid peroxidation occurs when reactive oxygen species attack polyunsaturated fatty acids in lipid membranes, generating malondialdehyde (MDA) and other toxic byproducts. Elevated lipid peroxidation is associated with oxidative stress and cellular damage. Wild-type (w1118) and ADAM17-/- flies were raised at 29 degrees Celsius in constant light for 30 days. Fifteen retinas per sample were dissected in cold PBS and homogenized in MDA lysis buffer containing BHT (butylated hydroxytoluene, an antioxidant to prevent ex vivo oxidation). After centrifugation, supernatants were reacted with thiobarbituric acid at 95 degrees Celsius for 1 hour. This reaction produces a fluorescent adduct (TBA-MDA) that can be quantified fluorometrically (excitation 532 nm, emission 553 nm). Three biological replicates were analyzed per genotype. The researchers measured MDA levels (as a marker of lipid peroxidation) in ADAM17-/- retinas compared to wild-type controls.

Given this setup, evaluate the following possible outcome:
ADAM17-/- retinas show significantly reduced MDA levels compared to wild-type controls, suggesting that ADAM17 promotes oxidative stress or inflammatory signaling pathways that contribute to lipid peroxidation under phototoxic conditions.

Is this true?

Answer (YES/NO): NO